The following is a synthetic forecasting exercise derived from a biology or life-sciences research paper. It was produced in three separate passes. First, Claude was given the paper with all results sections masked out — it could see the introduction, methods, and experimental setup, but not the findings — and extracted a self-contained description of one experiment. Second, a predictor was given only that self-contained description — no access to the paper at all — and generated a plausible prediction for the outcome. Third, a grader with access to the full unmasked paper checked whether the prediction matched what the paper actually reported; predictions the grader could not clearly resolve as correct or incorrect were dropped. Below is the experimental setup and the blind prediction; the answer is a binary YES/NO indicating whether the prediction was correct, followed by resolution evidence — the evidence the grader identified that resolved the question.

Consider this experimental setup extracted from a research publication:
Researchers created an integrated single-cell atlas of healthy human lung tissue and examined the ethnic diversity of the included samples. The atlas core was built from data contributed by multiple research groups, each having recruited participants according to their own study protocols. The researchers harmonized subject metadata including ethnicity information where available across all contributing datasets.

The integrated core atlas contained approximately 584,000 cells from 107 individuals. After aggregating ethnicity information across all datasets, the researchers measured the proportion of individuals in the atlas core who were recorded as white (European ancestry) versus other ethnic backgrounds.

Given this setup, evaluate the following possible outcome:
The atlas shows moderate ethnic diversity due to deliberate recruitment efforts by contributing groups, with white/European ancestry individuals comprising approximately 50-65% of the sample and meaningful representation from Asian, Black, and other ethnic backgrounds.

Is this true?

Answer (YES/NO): NO